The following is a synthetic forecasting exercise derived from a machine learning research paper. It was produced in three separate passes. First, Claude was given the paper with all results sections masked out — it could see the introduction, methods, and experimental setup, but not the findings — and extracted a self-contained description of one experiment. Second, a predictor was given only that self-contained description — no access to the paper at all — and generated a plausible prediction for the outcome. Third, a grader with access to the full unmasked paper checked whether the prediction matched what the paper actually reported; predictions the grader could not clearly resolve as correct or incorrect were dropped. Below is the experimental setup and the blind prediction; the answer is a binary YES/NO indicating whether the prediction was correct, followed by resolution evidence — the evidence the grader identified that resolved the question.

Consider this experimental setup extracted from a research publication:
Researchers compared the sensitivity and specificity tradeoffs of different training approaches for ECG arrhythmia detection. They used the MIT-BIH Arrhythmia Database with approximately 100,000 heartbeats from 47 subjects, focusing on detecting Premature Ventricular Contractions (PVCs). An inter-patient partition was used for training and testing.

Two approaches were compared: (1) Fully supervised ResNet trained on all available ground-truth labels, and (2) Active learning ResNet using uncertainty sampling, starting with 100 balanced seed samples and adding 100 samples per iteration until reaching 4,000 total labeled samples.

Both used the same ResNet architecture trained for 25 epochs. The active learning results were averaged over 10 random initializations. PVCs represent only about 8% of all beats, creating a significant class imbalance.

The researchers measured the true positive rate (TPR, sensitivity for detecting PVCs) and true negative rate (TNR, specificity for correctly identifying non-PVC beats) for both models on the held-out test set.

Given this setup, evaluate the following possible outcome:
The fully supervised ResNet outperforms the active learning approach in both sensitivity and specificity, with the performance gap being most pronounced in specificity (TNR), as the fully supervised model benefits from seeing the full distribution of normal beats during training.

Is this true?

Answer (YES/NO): NO